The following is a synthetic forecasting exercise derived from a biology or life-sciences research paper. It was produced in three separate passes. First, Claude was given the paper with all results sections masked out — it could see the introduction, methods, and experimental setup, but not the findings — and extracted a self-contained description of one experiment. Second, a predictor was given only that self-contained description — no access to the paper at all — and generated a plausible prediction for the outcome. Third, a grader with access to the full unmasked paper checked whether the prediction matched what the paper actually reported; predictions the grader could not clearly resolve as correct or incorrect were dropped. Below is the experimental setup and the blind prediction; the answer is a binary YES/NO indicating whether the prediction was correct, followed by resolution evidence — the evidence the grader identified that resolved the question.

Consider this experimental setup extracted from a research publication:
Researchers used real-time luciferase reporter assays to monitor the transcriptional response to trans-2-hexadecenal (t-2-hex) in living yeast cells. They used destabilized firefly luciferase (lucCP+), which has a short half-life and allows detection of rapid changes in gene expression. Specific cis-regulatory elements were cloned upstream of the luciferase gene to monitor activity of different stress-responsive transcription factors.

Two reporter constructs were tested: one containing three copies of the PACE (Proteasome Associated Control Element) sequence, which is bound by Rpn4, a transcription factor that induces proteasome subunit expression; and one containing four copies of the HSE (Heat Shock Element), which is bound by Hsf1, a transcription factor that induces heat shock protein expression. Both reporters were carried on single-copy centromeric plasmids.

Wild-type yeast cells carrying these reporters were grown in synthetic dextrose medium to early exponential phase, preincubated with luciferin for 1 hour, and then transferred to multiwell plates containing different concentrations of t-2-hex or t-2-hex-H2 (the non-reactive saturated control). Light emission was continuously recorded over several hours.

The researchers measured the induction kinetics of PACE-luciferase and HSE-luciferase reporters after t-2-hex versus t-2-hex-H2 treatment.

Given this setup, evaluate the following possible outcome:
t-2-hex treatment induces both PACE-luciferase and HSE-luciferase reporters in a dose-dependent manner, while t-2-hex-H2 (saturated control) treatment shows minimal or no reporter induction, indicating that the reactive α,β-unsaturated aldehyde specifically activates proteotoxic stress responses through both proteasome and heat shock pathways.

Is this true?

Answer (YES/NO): YES